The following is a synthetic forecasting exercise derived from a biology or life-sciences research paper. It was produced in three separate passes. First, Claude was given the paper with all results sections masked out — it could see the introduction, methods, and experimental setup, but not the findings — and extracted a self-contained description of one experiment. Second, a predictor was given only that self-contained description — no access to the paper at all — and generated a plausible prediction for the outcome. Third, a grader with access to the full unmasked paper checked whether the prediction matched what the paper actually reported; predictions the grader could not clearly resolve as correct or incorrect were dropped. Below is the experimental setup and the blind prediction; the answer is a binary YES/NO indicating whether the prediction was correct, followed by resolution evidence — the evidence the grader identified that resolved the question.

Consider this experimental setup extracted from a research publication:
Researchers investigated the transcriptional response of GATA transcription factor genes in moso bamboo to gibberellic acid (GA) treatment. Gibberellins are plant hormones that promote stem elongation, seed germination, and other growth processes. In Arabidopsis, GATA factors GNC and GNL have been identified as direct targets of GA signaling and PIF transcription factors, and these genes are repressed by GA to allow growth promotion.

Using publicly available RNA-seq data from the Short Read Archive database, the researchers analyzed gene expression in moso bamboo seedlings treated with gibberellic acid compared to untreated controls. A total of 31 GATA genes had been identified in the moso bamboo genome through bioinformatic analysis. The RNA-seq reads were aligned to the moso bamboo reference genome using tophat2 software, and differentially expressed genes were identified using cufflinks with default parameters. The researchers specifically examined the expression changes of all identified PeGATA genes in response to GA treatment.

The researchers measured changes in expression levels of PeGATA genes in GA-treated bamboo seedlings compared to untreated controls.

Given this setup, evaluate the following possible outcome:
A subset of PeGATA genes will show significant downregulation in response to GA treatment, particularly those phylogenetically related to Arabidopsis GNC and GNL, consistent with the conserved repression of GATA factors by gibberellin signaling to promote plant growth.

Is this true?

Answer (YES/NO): NO